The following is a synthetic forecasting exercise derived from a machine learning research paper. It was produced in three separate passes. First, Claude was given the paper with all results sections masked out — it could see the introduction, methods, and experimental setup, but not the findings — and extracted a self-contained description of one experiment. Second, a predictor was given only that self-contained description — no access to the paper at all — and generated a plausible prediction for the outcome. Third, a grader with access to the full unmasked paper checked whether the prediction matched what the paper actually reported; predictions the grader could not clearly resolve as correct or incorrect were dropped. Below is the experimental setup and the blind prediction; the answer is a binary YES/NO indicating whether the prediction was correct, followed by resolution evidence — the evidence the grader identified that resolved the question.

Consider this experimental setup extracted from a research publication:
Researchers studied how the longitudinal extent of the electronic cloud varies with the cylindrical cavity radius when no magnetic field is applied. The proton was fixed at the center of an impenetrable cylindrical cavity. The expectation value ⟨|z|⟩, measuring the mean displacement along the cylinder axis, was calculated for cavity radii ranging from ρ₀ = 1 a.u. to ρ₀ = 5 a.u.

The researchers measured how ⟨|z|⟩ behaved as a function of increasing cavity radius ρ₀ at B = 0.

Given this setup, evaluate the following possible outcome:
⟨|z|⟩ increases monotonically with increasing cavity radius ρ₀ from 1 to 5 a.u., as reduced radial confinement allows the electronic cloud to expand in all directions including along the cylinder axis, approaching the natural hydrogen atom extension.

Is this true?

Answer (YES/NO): YES